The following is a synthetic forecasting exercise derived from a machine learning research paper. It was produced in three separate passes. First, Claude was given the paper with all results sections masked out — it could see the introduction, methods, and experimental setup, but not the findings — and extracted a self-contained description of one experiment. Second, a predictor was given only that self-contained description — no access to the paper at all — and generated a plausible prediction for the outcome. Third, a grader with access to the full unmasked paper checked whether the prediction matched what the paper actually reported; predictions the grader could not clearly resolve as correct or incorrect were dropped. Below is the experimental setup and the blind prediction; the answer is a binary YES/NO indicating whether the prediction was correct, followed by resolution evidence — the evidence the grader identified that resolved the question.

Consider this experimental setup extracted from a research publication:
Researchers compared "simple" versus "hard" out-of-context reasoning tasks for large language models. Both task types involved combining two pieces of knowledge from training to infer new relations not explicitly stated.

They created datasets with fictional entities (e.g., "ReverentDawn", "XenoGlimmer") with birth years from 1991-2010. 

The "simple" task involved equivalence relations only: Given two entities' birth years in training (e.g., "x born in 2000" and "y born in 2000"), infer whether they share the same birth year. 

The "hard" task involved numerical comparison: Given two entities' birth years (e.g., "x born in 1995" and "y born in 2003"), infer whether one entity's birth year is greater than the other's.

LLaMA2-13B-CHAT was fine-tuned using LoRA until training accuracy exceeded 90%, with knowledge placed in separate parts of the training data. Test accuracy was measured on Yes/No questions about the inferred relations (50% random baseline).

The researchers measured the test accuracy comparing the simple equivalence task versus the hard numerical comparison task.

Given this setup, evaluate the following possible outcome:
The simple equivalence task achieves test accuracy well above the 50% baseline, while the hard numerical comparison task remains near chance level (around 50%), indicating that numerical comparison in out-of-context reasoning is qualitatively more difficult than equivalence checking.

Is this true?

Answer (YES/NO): NO